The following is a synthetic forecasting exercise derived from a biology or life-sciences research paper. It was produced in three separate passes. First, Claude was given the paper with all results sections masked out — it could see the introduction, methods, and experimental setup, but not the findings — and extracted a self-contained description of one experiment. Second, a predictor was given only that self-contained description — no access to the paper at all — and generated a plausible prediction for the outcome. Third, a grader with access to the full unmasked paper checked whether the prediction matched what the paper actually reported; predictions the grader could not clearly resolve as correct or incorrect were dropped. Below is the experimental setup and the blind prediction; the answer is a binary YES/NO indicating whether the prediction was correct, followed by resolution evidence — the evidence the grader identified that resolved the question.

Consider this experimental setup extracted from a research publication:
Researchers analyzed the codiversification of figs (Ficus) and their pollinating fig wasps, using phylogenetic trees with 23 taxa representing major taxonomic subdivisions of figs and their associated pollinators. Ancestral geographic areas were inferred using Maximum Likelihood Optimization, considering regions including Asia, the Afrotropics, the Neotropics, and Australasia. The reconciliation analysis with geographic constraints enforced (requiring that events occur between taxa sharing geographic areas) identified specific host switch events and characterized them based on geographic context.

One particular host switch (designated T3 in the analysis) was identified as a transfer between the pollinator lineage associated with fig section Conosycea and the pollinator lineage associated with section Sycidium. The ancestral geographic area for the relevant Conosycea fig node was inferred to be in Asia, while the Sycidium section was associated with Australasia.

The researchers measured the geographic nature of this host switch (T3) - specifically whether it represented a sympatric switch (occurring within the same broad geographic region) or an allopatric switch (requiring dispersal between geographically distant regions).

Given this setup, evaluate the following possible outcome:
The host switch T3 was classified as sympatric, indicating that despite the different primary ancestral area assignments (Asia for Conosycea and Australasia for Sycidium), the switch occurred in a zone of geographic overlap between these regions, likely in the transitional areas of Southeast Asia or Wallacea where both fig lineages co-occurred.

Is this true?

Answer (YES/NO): NO